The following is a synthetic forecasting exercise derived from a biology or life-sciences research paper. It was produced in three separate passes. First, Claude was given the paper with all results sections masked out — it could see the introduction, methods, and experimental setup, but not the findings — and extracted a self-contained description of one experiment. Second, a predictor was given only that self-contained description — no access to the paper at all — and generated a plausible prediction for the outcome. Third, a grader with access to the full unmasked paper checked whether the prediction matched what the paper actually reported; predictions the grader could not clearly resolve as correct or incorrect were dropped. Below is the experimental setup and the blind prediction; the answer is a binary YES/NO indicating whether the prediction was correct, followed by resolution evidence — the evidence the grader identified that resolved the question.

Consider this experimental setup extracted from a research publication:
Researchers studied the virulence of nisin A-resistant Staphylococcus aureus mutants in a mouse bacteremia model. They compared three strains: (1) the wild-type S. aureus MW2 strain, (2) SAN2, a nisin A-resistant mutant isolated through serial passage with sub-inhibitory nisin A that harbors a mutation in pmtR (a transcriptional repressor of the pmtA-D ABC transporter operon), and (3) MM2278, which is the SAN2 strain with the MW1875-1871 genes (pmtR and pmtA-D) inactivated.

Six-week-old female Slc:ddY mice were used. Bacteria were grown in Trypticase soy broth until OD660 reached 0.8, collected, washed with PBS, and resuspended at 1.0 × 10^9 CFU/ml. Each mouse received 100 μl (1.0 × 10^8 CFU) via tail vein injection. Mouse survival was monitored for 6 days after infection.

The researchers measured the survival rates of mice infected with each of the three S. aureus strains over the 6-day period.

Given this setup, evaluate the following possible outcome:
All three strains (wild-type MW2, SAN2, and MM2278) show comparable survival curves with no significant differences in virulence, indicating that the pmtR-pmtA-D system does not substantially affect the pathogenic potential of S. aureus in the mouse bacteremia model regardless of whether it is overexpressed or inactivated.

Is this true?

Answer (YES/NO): NO